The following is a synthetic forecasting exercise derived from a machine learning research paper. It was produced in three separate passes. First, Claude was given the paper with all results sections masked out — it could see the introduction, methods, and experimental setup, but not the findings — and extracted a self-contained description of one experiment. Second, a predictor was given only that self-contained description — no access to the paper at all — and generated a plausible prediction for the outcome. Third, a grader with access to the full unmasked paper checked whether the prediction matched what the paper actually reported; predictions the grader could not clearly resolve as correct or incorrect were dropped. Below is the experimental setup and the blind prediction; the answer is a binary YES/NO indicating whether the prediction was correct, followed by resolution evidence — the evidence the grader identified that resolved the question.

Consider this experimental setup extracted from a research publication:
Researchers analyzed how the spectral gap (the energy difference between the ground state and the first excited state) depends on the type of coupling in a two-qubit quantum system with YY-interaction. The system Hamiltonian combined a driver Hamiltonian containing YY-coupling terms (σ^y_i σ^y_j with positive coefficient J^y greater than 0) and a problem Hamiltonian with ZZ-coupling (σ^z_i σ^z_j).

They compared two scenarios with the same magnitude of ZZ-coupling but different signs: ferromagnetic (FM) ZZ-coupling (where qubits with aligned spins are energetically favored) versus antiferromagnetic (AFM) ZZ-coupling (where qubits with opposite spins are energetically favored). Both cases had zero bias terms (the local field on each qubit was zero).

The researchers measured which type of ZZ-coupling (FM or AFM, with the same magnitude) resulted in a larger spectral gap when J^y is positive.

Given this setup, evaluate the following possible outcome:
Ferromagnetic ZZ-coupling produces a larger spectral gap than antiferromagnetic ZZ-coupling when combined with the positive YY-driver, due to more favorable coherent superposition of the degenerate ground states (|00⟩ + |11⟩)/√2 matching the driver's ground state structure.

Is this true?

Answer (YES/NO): YES